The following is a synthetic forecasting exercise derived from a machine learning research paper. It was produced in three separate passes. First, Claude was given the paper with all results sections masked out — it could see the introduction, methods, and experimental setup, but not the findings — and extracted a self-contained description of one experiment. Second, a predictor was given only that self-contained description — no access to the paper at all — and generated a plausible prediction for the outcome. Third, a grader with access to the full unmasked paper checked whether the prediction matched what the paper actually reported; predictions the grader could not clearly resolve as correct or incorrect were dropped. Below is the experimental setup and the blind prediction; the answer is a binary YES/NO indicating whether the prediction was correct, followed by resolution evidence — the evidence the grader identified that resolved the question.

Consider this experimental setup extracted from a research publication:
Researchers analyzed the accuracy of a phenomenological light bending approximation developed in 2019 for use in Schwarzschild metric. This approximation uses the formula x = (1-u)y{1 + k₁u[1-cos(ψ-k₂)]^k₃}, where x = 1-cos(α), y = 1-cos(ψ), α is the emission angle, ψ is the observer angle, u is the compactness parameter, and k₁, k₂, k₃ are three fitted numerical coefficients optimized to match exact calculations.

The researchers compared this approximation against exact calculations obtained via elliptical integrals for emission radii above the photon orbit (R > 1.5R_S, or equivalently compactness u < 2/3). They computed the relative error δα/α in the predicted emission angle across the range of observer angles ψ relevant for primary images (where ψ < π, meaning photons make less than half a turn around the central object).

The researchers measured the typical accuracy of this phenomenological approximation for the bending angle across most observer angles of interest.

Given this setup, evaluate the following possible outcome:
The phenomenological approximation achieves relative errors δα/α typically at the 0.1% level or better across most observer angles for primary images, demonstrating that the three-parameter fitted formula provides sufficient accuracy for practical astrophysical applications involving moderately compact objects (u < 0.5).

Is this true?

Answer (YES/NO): NO